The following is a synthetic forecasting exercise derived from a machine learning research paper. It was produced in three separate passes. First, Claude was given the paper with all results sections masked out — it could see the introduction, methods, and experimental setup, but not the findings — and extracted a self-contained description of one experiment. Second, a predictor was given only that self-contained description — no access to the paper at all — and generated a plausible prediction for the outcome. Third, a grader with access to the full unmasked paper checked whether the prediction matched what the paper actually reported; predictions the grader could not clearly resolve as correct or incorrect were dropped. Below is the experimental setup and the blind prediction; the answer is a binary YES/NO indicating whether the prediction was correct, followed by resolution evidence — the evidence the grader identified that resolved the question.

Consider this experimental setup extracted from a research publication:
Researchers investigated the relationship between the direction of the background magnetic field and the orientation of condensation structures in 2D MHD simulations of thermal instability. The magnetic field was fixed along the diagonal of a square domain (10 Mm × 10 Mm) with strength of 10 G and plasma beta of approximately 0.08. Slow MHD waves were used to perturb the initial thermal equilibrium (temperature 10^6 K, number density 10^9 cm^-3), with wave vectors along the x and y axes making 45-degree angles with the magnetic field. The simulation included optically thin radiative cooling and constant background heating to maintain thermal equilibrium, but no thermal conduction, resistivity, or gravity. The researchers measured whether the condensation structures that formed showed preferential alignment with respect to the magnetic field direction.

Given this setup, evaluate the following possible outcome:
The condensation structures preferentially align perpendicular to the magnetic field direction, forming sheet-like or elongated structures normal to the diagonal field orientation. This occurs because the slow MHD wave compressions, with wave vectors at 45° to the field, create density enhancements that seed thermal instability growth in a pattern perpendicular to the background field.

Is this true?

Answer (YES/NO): YES